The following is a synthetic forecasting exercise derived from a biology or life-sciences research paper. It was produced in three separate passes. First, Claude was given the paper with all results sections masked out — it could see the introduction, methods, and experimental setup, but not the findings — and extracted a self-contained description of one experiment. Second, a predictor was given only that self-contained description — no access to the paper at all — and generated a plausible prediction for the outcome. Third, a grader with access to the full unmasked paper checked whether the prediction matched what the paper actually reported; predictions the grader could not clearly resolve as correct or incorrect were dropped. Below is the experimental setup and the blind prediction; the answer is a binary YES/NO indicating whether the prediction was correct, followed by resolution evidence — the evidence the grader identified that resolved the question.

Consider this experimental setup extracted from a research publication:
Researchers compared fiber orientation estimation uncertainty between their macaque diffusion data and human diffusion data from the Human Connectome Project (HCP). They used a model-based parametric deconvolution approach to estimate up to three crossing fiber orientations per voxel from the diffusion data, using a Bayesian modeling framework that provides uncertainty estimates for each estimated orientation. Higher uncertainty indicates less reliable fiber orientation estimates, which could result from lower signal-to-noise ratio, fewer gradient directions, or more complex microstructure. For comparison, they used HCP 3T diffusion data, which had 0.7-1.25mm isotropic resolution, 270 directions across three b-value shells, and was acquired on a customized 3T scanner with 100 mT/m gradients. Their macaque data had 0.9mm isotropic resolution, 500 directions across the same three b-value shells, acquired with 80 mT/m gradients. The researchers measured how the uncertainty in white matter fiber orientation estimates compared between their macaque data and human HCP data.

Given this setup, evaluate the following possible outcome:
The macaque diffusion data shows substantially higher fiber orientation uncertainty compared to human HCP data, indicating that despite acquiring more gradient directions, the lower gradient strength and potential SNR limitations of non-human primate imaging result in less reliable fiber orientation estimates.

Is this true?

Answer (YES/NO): NO